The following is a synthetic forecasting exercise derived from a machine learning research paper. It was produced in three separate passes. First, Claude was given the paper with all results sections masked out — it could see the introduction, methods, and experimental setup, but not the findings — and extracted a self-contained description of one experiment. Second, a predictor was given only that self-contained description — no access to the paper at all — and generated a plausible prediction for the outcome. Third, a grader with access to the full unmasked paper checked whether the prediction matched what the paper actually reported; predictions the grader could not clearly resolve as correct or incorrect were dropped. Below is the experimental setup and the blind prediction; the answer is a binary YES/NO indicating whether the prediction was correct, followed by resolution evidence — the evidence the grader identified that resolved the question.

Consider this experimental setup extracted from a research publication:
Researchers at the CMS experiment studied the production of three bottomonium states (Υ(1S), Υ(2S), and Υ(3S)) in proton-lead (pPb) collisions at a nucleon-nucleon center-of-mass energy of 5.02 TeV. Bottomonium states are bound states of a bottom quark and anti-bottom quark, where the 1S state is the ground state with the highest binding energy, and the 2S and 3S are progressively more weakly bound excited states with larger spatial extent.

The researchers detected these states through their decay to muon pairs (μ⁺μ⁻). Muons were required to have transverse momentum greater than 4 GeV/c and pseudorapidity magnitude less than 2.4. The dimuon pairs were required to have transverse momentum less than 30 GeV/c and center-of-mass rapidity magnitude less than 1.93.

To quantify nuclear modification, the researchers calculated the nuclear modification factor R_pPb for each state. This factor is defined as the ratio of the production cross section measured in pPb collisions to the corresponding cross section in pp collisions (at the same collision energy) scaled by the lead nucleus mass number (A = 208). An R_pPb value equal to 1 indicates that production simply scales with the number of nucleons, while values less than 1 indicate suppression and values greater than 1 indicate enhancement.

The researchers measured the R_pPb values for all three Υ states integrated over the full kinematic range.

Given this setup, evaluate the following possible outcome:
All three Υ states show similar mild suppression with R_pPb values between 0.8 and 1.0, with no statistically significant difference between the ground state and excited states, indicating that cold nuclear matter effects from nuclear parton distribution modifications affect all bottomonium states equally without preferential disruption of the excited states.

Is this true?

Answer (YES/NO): NO